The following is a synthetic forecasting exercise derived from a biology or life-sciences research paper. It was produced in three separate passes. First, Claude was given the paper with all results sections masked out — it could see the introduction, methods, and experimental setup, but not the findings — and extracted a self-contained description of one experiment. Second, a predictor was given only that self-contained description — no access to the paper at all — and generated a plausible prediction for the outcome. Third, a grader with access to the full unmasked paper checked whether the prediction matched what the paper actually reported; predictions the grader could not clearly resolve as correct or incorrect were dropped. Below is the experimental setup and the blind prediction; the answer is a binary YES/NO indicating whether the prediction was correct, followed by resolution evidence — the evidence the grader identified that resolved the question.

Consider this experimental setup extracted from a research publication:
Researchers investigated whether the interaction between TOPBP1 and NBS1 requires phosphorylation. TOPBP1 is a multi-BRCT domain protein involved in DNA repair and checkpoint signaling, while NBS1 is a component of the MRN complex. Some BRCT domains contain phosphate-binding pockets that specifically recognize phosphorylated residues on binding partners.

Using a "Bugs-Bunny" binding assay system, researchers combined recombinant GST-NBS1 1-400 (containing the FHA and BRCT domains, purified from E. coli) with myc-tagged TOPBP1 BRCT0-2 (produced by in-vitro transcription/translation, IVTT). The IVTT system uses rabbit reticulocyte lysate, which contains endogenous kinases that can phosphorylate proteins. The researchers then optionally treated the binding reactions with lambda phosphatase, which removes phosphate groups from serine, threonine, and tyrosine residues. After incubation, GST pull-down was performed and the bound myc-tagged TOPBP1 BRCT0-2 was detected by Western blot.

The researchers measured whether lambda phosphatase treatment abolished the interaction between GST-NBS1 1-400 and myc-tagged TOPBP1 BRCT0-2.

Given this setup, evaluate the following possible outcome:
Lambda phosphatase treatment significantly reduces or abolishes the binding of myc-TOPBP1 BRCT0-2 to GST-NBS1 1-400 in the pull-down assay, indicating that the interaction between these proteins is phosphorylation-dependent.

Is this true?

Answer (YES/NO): NO